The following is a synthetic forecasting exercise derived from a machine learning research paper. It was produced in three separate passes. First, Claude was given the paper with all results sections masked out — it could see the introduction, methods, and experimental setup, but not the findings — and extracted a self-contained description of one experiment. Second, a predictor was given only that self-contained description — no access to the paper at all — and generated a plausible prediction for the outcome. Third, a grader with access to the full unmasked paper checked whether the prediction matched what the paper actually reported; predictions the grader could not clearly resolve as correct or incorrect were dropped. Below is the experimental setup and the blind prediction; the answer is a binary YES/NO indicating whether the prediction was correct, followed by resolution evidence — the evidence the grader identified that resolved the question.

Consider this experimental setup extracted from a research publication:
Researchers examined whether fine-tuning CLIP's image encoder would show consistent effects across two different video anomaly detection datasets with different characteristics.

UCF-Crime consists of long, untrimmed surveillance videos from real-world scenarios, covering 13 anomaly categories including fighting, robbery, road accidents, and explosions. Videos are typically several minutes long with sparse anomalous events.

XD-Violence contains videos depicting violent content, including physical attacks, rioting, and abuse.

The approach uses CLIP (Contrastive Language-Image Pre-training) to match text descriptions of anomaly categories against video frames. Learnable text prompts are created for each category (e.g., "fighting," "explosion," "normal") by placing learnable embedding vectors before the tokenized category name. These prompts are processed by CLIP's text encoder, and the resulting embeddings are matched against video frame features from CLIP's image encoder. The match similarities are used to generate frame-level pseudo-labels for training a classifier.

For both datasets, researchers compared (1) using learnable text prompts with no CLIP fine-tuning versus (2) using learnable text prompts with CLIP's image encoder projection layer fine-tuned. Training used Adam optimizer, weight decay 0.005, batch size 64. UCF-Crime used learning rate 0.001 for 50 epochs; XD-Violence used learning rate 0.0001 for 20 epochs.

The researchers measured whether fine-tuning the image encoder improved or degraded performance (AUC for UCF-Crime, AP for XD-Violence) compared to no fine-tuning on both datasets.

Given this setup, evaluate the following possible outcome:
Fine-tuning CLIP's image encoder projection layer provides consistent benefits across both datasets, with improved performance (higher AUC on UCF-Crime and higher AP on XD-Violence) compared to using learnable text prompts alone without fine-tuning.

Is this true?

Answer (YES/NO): NO